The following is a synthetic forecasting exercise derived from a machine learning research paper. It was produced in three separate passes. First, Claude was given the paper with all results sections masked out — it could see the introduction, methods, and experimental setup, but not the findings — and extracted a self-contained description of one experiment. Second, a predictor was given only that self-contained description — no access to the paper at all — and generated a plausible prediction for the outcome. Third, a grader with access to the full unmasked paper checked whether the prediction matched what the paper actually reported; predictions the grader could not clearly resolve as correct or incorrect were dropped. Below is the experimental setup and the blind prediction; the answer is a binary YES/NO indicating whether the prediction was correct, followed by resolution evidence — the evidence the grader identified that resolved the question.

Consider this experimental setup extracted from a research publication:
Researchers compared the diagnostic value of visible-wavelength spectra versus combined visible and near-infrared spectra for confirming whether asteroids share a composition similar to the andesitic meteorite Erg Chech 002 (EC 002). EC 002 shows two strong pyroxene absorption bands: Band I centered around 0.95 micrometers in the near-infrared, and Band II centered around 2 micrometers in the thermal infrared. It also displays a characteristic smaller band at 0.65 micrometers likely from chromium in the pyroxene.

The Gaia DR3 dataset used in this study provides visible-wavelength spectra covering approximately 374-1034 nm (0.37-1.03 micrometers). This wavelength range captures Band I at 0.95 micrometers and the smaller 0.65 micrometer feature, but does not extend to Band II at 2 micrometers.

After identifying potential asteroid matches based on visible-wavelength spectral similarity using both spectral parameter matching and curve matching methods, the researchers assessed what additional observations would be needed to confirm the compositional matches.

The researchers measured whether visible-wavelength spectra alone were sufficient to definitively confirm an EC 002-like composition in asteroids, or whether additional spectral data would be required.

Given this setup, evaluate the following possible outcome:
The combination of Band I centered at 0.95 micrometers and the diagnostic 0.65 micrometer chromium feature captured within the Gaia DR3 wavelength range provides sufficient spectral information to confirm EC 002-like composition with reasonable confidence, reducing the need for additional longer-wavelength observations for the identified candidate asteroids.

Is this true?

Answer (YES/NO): NO